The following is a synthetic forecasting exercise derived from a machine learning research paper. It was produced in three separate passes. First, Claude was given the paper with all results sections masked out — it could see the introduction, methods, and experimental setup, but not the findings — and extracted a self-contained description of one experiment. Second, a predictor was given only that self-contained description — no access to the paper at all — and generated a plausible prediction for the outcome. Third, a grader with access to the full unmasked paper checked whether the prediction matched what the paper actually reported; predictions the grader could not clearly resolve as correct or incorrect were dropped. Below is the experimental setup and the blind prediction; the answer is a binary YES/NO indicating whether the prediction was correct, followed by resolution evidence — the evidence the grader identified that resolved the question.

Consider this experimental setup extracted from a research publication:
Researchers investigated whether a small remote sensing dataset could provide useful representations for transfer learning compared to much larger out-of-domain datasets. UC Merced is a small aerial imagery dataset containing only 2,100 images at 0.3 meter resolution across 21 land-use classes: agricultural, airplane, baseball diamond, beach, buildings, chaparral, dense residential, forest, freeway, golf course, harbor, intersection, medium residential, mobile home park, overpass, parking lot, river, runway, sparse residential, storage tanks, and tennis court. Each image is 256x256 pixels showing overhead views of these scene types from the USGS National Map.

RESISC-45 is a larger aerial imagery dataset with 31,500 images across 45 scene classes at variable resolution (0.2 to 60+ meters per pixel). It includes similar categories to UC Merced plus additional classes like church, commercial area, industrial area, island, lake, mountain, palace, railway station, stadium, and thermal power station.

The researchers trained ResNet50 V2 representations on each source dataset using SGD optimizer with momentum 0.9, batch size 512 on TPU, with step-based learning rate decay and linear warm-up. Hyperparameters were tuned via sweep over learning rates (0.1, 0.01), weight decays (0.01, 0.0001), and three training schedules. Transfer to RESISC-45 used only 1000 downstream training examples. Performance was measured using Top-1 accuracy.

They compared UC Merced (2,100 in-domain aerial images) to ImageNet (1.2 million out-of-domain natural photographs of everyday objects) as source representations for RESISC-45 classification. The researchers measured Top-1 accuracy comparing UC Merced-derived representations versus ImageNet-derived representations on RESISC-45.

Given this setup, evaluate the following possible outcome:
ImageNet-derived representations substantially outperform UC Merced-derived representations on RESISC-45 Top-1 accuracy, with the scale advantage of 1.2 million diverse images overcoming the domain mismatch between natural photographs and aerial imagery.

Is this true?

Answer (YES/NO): NO